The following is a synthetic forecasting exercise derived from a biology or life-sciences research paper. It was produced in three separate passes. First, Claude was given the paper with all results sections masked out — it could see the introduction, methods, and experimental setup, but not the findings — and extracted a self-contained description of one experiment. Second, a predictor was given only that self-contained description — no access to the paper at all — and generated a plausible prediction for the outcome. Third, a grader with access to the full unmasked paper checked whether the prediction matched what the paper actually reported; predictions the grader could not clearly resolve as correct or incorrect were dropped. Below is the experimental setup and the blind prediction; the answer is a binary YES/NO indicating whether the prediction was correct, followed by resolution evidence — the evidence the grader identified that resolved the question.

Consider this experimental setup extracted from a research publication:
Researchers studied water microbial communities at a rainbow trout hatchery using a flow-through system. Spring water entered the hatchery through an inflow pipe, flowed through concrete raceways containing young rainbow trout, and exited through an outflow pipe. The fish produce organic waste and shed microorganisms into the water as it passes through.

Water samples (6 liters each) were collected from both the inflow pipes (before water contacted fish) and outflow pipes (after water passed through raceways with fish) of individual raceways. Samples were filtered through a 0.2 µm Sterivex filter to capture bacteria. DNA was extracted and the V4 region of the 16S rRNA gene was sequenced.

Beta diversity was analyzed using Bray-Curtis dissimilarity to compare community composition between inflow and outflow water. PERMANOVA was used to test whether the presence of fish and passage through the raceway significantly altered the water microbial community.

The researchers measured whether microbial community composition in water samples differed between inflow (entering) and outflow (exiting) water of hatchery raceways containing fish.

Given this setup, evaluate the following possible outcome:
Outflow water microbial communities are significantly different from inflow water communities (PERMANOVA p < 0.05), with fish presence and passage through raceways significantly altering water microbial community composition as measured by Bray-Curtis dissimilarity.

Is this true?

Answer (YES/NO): NO